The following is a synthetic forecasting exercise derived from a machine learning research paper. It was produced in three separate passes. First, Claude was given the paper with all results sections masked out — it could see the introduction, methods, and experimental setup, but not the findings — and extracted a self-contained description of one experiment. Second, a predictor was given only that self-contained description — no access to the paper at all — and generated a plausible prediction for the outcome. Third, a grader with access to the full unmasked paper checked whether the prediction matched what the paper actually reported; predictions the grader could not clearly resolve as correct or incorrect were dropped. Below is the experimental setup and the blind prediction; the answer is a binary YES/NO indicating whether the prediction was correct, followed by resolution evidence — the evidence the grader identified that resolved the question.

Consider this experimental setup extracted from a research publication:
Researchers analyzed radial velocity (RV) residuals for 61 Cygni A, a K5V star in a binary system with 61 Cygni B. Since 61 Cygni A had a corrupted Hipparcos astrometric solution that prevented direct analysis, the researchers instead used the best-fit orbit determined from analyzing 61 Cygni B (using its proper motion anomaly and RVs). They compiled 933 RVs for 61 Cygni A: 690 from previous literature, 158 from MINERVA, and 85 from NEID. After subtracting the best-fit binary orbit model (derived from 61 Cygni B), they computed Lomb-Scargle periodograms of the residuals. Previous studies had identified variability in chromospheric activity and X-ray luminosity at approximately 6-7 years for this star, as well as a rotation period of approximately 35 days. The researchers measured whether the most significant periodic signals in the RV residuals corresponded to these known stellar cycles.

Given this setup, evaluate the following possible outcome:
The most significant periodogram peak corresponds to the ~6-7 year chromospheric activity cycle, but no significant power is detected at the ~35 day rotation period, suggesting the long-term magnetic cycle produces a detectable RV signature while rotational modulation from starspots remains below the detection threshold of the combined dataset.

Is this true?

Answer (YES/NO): NO